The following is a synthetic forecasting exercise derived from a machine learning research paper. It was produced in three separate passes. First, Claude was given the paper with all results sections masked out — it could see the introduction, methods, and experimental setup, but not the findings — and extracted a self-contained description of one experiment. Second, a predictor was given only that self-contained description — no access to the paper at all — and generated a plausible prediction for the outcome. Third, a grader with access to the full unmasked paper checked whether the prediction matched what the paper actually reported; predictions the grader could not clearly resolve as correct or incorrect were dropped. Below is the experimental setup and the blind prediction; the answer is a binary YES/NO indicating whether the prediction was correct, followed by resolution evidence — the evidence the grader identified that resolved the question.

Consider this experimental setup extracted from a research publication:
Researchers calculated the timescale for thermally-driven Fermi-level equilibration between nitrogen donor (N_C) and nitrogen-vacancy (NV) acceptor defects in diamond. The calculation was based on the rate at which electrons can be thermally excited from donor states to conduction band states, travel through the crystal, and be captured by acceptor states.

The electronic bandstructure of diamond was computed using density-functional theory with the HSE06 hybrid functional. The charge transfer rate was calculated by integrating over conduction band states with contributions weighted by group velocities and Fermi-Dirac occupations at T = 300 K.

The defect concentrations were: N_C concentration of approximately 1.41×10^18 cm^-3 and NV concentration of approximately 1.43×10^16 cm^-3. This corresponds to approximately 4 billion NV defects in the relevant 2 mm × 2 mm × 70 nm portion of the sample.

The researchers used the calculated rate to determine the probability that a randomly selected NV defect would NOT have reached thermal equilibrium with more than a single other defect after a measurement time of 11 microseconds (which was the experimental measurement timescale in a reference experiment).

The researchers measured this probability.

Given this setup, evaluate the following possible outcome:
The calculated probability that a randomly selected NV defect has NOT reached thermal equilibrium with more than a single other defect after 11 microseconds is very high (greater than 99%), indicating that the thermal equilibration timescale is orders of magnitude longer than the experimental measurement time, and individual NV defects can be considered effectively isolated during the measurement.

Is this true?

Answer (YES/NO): NO